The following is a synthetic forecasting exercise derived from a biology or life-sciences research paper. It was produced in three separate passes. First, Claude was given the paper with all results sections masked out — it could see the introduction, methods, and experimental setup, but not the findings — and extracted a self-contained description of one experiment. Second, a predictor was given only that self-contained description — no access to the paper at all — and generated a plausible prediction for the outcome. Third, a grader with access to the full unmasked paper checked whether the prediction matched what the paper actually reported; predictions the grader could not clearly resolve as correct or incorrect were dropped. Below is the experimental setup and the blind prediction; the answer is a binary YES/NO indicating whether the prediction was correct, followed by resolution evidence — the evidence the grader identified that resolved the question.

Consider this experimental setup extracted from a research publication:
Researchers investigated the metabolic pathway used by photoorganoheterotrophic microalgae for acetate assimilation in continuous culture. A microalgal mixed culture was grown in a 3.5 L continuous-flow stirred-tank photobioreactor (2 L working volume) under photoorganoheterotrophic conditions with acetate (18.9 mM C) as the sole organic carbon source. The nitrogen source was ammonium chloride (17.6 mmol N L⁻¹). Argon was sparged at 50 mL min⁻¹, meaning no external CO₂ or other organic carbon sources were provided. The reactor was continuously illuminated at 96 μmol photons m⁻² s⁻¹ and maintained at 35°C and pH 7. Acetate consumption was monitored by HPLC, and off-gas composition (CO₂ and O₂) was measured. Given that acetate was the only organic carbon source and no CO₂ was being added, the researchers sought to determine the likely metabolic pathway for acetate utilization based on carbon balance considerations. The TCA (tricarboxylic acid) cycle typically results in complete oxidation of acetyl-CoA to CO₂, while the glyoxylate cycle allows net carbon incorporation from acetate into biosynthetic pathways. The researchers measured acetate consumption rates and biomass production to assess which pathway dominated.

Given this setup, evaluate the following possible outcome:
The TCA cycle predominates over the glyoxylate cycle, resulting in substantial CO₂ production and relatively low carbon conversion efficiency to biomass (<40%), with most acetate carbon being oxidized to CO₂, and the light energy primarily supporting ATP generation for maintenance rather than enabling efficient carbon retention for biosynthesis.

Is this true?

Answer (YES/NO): NO